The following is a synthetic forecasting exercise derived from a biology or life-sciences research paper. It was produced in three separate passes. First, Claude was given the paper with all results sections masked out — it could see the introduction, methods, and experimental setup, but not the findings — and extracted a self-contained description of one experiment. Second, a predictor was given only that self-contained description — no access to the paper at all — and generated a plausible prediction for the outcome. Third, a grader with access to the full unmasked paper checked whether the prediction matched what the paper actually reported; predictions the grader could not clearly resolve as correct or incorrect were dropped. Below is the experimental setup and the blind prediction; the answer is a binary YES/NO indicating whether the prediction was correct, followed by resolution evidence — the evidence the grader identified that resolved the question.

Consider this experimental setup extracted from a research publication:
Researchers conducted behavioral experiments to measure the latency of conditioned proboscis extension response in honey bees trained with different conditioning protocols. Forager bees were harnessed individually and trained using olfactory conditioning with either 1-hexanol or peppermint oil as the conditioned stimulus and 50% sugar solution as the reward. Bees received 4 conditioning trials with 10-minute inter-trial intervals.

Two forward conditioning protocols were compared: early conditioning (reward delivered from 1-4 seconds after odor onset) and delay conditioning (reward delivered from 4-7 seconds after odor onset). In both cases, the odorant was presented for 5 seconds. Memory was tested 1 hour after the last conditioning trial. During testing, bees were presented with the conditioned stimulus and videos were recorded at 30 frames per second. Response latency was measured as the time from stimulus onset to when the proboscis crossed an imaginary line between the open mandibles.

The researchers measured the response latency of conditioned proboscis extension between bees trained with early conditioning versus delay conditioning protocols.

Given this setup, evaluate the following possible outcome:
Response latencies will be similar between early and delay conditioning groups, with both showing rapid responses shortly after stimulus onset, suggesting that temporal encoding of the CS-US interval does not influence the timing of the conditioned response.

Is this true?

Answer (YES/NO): NO